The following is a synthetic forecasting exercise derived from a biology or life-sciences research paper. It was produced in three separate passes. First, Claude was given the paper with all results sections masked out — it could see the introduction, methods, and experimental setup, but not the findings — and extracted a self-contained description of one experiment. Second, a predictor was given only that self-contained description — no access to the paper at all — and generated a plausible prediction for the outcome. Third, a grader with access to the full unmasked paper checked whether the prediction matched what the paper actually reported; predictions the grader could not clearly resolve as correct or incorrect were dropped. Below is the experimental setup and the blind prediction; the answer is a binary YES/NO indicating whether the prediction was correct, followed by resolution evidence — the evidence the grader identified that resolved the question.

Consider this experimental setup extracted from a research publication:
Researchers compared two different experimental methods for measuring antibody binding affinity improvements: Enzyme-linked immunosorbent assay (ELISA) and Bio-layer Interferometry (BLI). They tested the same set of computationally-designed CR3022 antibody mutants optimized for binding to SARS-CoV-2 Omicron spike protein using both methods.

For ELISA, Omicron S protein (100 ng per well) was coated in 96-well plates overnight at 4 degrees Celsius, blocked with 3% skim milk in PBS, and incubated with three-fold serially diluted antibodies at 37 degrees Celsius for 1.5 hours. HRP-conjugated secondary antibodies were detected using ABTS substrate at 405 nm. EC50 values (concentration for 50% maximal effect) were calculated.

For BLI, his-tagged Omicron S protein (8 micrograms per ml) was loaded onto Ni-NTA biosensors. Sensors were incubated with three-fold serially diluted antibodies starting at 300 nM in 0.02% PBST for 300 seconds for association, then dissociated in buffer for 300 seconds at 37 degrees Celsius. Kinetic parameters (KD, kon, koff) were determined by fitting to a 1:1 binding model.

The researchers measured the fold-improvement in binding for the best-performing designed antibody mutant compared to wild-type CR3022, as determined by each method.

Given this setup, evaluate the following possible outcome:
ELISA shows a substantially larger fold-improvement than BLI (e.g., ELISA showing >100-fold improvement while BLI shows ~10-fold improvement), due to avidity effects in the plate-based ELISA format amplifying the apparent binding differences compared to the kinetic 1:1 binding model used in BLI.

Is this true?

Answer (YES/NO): NO